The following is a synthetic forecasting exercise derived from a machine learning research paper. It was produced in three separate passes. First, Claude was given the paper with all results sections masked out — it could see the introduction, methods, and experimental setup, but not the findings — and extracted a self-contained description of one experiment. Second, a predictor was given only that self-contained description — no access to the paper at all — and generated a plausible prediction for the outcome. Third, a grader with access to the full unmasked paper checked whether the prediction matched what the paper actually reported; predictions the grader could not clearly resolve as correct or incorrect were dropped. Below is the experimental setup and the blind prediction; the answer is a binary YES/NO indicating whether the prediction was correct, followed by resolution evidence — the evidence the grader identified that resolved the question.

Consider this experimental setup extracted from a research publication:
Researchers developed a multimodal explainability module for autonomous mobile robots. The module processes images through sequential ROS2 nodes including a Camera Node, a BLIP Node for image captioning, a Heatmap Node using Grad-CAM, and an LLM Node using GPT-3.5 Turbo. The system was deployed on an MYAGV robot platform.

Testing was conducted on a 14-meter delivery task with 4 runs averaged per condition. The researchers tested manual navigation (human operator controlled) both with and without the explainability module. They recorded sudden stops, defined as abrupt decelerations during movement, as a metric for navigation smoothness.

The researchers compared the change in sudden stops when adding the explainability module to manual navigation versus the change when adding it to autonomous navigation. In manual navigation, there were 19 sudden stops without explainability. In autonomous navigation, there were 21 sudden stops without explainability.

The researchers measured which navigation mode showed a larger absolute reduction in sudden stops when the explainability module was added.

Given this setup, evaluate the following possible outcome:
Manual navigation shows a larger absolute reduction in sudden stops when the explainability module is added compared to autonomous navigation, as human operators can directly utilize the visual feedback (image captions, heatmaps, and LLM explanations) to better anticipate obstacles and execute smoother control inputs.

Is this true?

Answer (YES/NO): YES